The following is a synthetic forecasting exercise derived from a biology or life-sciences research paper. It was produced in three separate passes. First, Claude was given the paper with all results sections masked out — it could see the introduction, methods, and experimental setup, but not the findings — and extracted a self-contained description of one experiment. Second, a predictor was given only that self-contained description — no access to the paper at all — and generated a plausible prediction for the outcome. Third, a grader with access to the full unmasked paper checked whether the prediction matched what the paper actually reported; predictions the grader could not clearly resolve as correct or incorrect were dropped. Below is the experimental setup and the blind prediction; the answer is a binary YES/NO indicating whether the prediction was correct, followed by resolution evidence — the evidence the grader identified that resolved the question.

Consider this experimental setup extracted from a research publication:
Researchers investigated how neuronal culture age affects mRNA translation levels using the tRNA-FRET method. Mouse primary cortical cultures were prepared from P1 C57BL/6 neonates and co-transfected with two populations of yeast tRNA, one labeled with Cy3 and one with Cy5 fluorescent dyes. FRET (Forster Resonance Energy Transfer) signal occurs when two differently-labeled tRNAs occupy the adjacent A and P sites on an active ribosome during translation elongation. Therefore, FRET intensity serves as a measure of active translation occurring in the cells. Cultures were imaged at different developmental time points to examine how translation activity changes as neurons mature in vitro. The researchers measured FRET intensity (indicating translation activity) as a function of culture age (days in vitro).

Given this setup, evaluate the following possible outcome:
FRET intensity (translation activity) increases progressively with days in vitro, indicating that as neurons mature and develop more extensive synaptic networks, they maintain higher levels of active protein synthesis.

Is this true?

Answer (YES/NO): NO